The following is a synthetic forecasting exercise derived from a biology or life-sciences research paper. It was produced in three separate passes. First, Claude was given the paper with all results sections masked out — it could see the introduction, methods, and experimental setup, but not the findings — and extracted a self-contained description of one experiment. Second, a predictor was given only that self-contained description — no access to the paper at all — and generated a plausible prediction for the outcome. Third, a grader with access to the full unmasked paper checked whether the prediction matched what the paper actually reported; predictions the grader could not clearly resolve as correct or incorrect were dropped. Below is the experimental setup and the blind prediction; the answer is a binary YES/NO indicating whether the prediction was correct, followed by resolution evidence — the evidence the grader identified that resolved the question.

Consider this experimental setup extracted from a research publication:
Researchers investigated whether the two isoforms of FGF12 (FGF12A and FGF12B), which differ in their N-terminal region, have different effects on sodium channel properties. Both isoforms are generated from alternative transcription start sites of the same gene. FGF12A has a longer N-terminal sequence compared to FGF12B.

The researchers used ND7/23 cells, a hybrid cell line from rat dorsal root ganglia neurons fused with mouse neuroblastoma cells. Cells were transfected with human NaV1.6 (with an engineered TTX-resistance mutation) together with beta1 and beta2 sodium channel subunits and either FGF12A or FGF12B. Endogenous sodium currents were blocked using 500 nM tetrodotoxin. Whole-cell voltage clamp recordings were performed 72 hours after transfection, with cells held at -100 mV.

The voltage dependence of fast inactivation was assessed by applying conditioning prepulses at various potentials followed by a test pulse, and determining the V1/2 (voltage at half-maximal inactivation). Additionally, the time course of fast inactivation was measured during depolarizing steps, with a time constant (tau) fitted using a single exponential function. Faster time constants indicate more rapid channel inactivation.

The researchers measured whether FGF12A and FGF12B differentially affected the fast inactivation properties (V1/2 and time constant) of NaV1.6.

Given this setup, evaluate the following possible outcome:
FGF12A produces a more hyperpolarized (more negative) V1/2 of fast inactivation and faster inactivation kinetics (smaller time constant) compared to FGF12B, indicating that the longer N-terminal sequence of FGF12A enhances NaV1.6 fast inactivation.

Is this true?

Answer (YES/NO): NO